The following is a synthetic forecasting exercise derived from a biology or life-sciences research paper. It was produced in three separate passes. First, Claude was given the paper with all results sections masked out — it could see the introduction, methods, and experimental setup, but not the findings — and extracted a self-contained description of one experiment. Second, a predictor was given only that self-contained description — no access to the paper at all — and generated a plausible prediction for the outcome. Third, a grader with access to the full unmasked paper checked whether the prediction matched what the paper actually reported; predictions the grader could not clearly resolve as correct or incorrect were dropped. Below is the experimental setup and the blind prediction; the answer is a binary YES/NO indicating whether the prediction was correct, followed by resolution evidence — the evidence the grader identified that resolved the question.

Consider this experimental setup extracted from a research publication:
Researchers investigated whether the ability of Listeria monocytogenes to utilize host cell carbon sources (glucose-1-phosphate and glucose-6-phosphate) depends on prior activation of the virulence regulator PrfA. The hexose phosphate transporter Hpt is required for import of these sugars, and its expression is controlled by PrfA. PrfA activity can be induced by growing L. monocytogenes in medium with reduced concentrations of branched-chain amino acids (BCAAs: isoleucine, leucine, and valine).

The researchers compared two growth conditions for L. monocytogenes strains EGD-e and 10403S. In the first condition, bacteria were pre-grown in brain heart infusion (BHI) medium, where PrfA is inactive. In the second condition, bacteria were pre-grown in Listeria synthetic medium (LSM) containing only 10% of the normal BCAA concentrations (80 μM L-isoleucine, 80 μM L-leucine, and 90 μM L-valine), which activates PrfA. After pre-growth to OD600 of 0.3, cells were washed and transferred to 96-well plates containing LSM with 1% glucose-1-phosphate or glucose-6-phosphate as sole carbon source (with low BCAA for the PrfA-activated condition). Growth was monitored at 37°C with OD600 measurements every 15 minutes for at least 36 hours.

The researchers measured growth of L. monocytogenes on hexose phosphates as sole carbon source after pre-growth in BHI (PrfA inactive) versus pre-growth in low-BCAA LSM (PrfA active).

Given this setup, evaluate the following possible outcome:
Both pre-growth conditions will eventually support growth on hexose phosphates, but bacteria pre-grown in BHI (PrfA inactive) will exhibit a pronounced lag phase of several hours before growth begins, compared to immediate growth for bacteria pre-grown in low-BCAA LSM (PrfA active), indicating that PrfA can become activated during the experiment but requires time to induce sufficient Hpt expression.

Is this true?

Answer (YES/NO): NO